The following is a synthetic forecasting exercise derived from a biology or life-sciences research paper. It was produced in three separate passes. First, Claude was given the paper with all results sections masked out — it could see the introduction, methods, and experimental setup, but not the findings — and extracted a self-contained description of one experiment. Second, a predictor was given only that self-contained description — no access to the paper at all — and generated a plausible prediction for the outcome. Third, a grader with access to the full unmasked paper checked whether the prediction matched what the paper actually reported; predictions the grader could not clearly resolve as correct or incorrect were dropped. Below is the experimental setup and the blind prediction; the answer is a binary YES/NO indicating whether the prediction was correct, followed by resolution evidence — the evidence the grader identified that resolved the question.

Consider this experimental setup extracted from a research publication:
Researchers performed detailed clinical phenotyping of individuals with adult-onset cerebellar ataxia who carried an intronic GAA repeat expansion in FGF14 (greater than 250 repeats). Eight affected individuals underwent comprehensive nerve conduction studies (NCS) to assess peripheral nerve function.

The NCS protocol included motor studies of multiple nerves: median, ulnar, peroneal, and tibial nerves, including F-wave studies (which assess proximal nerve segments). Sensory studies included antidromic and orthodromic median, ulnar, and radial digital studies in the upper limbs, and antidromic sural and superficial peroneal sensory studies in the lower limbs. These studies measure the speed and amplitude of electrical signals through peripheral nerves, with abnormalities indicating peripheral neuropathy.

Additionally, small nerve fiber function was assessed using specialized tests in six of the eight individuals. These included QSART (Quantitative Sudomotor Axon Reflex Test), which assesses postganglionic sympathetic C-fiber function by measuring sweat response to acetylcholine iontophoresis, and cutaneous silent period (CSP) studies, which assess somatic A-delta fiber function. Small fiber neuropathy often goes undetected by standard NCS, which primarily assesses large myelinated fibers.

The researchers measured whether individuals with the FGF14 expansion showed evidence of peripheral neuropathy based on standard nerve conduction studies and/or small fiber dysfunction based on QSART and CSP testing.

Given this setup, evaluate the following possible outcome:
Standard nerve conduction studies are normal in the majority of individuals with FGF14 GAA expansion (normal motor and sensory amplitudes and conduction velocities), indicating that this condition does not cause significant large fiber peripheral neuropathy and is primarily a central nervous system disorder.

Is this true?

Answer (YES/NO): YES